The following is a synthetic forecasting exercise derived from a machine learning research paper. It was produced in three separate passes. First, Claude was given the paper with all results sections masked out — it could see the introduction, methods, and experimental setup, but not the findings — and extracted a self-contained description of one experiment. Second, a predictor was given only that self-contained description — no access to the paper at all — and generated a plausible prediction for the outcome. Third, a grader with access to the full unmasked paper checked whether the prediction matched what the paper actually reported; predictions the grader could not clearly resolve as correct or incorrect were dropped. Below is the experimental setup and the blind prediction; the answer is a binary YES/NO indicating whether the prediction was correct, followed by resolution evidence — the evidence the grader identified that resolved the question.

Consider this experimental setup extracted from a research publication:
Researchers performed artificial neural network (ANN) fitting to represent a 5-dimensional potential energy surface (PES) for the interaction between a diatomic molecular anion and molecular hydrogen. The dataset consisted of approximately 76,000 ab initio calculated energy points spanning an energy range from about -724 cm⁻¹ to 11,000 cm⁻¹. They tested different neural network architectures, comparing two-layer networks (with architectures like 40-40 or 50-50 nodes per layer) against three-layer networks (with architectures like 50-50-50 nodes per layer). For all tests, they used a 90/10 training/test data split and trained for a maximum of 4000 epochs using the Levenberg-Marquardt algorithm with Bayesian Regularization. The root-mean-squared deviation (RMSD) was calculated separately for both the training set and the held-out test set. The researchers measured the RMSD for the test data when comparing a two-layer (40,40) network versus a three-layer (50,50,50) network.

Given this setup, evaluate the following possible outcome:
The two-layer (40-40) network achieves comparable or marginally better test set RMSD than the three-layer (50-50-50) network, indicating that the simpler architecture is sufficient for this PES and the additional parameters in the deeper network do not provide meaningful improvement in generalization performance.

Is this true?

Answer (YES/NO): NO